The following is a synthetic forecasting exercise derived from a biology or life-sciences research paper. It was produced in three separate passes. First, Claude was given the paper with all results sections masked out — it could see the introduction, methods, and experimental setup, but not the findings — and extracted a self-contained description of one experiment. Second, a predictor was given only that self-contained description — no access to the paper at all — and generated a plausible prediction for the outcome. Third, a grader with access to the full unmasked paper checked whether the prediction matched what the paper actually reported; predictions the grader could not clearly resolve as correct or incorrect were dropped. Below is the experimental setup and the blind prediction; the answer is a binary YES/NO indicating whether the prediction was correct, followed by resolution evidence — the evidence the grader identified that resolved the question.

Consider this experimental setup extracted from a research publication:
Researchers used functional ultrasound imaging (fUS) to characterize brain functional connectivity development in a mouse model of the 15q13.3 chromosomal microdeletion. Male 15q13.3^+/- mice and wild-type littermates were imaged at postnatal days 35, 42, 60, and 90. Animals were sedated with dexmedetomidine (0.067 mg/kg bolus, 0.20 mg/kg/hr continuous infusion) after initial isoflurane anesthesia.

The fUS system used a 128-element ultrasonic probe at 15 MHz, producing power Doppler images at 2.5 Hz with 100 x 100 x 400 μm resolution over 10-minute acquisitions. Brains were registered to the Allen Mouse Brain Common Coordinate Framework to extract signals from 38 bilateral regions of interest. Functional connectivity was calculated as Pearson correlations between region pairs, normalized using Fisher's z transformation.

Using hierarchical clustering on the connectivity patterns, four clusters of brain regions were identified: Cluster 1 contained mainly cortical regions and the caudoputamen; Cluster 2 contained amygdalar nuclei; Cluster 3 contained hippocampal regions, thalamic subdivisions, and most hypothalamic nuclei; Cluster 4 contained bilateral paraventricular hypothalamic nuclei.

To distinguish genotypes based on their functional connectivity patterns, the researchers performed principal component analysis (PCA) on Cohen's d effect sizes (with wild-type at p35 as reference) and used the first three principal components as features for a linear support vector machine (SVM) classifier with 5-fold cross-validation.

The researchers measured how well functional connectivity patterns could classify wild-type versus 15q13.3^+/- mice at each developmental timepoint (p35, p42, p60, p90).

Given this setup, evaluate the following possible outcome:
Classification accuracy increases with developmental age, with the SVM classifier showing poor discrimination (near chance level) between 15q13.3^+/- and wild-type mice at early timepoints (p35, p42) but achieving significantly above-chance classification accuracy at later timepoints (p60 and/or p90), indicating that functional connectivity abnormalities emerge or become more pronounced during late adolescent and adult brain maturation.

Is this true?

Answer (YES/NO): NO